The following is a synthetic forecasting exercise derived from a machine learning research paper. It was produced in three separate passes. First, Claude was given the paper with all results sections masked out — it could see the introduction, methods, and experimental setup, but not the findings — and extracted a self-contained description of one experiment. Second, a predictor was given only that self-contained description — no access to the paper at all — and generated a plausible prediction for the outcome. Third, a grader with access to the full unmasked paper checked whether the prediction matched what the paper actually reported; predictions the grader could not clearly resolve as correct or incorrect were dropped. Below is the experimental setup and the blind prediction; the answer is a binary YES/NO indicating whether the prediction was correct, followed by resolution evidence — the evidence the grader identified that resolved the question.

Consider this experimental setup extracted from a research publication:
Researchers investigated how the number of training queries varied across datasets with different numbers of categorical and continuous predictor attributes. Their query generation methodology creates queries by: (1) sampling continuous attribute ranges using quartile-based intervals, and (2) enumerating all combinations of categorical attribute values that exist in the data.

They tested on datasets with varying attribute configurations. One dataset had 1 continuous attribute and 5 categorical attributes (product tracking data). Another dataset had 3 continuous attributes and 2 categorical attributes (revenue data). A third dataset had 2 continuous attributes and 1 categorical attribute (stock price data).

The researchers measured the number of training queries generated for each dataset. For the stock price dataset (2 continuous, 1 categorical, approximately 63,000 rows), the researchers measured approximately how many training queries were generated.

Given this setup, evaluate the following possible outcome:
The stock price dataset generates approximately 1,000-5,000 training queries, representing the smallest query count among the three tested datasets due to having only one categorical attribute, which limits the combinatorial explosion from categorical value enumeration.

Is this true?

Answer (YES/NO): NO